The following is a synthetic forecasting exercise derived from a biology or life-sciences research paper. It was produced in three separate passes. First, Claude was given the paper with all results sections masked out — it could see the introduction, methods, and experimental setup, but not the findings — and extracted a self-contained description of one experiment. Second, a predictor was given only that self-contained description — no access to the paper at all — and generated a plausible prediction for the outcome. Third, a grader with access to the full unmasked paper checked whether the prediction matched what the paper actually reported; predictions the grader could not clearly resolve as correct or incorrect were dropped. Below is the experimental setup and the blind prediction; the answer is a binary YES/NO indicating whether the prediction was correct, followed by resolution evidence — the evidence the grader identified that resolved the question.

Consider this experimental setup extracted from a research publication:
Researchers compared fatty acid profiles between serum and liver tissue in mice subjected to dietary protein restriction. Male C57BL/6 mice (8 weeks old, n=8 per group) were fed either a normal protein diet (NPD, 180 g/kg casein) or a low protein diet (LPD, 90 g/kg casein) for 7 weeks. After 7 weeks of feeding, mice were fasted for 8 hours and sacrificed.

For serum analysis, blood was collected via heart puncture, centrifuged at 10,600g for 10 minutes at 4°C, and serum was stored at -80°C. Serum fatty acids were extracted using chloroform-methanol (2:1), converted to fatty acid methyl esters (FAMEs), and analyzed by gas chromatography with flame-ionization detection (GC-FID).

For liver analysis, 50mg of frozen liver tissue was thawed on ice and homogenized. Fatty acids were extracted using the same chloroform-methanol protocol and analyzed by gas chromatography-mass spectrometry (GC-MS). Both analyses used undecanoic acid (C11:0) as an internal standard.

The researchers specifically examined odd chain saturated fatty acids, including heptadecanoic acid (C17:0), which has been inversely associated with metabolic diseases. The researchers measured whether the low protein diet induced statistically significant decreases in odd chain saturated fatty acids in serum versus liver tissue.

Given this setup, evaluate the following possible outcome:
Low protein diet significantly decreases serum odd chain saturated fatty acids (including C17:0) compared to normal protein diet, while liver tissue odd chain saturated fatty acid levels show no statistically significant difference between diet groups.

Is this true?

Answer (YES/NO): YES